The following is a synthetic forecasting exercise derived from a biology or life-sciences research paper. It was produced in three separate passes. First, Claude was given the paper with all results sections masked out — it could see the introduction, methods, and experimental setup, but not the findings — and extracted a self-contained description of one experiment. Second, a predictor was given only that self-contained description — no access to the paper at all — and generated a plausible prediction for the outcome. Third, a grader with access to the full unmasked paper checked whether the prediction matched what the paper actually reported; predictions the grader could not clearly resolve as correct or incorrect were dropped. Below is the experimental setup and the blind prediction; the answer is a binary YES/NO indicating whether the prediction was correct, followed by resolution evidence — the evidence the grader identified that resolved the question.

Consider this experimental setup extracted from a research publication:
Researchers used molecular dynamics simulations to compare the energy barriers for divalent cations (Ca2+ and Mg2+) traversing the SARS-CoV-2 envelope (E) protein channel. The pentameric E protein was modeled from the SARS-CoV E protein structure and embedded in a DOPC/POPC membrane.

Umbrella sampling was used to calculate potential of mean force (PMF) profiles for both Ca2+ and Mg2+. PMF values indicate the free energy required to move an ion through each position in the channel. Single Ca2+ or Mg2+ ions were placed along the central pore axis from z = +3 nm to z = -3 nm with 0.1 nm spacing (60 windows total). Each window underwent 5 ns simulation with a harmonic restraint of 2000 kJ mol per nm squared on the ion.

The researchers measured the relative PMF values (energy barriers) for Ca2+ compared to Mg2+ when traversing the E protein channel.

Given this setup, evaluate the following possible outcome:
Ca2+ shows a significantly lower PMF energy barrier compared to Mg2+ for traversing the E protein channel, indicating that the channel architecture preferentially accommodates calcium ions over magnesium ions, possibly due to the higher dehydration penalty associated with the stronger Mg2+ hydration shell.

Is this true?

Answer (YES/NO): YES